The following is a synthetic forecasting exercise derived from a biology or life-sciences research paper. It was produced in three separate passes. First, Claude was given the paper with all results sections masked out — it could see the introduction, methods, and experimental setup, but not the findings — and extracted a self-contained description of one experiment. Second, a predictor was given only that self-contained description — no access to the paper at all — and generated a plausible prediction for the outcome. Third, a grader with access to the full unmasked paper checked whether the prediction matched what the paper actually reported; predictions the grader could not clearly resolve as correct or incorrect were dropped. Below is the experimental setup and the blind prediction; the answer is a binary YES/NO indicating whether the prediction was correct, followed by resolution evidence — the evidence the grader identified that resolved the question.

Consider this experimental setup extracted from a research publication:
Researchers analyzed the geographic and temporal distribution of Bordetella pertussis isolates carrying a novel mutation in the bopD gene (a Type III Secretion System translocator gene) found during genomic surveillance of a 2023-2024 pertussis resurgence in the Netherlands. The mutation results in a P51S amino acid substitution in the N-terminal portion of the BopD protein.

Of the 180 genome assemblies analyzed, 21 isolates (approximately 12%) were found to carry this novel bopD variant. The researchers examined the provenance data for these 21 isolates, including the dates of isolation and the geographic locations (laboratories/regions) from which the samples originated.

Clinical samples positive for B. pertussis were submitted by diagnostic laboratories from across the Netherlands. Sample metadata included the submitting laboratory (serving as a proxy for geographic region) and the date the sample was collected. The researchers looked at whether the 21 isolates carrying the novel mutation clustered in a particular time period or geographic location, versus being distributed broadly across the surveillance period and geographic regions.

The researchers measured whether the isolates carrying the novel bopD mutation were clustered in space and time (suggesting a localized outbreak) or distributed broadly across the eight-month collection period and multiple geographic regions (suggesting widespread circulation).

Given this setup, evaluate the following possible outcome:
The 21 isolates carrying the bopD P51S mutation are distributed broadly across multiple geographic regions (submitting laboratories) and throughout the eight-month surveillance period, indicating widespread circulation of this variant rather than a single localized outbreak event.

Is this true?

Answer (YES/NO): YES